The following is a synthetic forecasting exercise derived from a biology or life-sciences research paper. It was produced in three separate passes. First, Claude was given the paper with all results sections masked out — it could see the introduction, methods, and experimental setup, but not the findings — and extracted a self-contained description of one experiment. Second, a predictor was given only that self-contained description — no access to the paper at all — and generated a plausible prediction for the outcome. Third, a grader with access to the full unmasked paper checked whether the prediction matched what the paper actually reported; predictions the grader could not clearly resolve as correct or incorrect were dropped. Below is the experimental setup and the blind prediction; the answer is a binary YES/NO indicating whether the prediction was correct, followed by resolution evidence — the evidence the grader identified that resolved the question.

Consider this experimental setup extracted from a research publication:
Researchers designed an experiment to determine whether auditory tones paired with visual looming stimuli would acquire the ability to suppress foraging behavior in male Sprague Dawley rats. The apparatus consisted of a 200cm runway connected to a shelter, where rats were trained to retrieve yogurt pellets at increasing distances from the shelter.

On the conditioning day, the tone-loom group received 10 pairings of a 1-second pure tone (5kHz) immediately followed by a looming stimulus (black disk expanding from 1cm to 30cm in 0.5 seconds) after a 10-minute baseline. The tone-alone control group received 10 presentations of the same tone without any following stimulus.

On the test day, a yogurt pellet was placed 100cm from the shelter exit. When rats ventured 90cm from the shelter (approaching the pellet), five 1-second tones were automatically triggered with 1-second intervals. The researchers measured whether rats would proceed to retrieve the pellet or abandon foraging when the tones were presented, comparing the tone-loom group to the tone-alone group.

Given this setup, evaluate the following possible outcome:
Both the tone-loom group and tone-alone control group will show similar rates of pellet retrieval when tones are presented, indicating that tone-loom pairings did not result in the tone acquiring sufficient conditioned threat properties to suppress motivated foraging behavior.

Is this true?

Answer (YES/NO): YES